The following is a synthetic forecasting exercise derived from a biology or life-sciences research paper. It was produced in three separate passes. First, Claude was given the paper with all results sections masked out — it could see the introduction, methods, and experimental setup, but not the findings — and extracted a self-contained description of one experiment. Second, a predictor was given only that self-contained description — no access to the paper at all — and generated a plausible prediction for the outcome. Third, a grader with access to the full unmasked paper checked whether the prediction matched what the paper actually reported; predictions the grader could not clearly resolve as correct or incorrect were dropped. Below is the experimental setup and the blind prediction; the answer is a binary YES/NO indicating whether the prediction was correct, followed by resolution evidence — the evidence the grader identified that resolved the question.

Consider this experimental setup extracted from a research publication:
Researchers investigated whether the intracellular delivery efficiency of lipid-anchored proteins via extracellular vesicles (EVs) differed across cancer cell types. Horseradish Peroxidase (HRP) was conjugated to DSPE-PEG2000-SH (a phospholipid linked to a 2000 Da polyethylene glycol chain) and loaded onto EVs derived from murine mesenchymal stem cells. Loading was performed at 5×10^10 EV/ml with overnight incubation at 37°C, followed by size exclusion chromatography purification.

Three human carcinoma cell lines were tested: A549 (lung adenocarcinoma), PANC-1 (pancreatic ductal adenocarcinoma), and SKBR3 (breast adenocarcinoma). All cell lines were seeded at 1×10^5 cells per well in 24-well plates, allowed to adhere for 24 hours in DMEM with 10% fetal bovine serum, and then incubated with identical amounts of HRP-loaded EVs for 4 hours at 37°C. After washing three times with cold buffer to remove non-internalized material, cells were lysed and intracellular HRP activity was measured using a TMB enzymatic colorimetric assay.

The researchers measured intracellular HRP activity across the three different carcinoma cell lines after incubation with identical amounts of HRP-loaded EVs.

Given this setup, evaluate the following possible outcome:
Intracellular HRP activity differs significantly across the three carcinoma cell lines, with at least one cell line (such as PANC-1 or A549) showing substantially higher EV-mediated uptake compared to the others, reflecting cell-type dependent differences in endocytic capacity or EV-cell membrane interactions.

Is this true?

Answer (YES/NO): YES